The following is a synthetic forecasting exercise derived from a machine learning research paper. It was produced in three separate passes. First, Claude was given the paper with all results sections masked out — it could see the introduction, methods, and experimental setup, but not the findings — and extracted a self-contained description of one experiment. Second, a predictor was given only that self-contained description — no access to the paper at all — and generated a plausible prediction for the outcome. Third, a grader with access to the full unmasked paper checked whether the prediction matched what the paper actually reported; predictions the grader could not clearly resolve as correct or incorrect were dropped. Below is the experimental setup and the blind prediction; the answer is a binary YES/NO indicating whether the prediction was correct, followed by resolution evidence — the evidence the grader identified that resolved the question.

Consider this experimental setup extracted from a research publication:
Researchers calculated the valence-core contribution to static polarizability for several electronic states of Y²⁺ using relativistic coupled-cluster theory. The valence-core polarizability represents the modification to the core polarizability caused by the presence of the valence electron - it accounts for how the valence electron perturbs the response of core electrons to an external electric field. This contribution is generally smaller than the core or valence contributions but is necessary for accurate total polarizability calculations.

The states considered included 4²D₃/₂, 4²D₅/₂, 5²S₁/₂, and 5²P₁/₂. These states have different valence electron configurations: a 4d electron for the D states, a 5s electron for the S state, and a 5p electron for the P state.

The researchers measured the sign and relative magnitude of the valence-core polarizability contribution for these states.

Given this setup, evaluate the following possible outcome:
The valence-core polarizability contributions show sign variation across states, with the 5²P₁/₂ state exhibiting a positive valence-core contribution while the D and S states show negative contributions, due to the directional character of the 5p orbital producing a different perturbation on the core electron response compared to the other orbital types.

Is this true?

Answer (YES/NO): NO